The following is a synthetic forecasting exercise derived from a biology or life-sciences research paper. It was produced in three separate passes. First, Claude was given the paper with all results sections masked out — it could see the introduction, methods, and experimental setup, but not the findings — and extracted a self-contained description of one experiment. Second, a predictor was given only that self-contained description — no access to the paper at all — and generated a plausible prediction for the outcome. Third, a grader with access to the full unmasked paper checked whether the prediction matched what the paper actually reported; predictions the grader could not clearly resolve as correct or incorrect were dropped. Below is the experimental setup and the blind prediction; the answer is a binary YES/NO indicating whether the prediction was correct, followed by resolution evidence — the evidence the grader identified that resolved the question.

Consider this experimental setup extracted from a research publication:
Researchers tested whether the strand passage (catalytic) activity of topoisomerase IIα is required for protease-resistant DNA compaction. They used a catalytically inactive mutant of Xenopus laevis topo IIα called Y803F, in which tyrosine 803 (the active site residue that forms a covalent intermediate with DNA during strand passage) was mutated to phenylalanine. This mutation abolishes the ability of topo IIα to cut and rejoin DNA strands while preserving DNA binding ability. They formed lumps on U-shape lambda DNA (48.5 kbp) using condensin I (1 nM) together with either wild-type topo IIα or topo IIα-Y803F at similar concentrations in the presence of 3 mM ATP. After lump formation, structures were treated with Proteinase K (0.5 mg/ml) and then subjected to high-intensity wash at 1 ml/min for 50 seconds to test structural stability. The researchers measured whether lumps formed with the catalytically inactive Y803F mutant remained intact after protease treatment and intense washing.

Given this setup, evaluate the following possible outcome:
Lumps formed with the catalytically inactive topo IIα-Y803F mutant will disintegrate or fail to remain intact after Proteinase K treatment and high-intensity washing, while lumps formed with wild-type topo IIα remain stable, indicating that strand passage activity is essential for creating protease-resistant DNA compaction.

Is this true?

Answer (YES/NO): YES